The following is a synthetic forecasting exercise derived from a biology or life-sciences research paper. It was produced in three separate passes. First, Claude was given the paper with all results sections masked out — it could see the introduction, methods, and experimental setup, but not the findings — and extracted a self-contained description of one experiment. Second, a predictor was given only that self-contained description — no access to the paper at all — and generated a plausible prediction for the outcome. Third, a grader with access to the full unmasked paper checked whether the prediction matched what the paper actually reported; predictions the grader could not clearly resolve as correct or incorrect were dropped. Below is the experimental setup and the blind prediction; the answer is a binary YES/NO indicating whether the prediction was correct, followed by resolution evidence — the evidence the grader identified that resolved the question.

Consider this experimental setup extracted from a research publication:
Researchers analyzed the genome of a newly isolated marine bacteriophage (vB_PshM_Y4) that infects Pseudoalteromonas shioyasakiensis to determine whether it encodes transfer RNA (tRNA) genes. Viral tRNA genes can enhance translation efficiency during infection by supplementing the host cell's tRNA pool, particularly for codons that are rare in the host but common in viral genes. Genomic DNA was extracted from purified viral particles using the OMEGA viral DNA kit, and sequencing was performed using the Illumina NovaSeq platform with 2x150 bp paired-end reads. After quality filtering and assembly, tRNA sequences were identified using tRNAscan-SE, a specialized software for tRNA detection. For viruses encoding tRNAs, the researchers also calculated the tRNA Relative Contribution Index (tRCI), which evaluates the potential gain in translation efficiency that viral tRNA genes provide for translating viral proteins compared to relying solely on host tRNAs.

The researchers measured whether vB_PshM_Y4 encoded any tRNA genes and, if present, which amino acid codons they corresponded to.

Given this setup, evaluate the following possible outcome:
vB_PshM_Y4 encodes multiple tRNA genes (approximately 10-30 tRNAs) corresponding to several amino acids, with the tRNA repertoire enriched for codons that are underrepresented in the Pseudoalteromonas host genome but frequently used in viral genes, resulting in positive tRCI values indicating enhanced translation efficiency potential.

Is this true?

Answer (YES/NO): NO